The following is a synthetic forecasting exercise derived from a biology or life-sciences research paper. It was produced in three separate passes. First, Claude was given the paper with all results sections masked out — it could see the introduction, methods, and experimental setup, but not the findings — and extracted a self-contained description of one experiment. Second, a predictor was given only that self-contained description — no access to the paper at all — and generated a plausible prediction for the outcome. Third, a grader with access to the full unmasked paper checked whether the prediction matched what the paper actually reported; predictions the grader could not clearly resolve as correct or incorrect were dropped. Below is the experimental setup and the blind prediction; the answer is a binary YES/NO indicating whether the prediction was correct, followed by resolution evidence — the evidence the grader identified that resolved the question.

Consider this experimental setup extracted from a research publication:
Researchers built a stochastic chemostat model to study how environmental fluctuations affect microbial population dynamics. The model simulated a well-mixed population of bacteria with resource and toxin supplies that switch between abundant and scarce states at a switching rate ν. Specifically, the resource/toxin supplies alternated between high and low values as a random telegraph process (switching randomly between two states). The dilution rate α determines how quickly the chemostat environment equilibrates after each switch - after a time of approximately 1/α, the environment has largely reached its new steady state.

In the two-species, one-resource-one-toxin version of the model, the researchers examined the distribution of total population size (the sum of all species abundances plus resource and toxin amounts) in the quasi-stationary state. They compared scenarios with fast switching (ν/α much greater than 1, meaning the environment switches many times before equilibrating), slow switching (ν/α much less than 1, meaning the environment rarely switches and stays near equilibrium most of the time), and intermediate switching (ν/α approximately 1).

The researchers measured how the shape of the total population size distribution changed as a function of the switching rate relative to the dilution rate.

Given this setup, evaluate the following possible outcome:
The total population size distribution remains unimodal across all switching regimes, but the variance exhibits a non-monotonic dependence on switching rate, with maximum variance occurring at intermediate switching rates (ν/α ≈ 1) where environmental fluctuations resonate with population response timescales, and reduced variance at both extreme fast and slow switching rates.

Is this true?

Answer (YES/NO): NO